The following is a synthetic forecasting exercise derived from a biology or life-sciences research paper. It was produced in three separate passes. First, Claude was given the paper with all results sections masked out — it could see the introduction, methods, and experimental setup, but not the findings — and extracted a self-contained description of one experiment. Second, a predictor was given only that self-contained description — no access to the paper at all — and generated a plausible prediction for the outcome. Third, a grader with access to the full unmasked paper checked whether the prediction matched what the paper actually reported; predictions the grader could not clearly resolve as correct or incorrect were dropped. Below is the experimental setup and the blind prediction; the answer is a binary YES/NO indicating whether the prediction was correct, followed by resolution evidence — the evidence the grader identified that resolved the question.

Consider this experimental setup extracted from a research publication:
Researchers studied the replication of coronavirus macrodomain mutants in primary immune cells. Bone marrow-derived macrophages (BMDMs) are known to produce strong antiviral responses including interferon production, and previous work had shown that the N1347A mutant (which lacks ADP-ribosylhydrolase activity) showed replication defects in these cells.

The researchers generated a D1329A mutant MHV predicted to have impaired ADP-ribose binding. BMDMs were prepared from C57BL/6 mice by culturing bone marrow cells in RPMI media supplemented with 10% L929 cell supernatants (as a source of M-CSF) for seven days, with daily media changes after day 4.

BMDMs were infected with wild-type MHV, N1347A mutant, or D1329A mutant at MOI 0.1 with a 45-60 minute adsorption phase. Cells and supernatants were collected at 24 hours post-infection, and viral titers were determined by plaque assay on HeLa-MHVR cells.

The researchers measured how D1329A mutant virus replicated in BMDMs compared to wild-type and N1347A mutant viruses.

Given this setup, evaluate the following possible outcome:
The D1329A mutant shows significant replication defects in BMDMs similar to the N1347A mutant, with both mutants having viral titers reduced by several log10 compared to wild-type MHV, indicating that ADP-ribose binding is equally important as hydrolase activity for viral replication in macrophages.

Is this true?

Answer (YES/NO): NO